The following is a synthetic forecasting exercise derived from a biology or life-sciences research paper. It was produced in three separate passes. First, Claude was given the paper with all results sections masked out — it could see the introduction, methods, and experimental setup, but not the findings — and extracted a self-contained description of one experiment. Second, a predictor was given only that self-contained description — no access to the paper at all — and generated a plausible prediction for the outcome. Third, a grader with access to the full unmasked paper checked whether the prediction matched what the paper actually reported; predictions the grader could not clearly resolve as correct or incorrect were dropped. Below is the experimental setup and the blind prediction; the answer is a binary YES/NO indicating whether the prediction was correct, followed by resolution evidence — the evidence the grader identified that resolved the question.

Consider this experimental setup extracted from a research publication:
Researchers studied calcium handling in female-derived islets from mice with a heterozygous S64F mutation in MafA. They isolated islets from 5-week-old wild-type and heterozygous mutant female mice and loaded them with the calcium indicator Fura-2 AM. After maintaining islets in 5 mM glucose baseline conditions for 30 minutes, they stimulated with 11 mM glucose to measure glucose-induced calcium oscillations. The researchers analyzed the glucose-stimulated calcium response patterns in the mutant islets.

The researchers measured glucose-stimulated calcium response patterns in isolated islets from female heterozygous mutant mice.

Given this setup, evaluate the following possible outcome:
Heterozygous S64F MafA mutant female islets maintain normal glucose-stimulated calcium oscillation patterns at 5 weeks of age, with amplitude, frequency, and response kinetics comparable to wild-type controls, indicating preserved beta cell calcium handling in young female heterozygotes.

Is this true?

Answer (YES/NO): NO